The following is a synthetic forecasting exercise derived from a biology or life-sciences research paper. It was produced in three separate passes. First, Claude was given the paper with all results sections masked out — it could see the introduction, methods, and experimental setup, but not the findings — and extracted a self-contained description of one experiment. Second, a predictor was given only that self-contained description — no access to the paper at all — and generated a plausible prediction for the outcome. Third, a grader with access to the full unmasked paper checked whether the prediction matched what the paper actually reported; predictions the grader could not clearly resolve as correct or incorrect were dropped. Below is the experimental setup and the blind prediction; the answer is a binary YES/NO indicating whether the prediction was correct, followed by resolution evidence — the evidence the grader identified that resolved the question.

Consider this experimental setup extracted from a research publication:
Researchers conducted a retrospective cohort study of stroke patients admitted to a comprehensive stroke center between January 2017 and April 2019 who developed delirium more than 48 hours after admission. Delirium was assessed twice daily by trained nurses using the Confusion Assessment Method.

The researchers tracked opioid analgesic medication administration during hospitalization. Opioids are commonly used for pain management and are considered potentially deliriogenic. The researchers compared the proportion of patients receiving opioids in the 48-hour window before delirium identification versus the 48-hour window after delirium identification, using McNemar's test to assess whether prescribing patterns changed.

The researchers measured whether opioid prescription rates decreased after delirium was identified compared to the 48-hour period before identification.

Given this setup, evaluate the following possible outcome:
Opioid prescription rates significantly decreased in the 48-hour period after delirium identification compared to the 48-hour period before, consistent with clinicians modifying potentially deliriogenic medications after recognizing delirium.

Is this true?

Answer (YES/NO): YES